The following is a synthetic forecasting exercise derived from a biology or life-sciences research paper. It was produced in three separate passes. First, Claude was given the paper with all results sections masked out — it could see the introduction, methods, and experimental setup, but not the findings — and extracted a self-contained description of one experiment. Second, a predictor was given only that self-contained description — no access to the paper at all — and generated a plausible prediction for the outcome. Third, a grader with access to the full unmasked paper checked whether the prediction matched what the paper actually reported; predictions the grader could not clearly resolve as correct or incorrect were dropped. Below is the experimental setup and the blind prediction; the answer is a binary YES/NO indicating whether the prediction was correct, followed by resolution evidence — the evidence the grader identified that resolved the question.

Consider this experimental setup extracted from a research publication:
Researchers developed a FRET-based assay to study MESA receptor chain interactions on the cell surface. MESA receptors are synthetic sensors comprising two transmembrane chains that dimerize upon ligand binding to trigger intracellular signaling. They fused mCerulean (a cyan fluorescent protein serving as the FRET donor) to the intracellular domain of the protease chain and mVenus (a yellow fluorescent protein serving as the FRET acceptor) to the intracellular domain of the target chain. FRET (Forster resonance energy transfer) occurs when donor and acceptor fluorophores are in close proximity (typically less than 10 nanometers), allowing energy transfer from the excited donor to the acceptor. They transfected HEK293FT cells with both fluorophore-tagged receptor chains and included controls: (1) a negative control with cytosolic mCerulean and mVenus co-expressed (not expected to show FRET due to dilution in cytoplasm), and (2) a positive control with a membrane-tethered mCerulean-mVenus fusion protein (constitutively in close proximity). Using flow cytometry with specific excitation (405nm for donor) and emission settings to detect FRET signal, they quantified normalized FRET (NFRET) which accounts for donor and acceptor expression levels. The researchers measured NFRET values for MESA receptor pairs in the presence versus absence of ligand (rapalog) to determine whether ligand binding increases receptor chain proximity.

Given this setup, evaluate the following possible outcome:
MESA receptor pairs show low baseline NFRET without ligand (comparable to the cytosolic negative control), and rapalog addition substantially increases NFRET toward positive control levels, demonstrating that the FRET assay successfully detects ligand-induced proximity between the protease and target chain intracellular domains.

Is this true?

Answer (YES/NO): NO